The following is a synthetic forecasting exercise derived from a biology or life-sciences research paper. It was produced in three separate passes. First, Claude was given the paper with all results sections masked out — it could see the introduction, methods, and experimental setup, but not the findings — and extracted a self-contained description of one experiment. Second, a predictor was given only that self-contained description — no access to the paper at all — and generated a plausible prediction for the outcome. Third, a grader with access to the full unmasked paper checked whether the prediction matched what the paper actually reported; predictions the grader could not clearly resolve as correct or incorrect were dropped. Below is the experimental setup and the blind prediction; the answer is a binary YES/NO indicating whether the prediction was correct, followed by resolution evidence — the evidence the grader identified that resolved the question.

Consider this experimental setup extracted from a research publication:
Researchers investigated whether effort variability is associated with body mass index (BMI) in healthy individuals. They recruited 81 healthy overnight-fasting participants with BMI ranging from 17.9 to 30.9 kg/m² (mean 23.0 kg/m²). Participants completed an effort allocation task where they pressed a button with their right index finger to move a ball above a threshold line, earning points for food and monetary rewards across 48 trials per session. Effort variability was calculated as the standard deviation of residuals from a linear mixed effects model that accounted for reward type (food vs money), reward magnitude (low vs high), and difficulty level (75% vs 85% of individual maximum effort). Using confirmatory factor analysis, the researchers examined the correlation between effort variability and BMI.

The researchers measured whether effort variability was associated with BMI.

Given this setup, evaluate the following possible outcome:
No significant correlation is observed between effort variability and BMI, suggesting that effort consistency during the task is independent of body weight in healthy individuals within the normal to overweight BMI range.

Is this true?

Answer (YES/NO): YES